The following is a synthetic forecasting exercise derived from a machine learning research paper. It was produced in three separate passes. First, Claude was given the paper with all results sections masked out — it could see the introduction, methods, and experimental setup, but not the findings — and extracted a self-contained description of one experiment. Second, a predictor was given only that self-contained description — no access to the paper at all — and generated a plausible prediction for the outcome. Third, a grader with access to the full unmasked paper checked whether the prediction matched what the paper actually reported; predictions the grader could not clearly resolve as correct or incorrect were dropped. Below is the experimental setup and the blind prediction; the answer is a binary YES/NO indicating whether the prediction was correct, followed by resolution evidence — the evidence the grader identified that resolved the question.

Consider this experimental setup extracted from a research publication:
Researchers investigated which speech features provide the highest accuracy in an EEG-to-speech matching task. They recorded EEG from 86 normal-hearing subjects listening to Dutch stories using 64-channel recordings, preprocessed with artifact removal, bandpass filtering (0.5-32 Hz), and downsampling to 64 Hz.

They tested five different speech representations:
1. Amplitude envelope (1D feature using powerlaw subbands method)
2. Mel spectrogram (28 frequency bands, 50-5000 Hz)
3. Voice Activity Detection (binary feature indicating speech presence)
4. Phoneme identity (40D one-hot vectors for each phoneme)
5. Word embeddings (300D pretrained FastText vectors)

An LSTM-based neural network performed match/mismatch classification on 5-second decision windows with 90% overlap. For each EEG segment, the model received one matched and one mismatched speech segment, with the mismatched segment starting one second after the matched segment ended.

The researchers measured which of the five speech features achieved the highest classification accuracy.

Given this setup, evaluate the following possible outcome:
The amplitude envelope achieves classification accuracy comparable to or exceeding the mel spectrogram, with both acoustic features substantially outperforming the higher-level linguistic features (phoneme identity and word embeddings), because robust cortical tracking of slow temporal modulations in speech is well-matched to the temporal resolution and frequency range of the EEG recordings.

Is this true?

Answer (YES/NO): NO